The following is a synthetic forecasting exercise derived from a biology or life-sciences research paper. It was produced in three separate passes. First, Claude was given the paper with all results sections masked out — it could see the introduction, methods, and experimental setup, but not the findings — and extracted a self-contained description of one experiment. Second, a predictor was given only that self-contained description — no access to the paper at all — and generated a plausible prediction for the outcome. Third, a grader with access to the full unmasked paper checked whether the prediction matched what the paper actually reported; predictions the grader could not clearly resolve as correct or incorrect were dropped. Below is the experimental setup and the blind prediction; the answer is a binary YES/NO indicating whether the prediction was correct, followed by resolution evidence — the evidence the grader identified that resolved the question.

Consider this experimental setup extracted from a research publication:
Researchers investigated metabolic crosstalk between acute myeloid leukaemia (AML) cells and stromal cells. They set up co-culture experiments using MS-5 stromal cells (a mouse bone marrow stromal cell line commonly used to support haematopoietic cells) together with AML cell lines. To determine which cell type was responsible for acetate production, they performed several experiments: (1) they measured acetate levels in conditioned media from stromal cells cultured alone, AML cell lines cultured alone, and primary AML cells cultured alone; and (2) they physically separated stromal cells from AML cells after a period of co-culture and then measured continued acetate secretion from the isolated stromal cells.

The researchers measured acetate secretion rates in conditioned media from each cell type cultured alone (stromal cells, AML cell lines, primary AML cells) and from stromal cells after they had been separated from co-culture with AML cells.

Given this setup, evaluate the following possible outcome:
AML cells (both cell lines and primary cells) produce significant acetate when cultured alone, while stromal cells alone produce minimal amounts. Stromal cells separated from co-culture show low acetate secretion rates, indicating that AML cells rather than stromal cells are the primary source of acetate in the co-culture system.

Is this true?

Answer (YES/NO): NO